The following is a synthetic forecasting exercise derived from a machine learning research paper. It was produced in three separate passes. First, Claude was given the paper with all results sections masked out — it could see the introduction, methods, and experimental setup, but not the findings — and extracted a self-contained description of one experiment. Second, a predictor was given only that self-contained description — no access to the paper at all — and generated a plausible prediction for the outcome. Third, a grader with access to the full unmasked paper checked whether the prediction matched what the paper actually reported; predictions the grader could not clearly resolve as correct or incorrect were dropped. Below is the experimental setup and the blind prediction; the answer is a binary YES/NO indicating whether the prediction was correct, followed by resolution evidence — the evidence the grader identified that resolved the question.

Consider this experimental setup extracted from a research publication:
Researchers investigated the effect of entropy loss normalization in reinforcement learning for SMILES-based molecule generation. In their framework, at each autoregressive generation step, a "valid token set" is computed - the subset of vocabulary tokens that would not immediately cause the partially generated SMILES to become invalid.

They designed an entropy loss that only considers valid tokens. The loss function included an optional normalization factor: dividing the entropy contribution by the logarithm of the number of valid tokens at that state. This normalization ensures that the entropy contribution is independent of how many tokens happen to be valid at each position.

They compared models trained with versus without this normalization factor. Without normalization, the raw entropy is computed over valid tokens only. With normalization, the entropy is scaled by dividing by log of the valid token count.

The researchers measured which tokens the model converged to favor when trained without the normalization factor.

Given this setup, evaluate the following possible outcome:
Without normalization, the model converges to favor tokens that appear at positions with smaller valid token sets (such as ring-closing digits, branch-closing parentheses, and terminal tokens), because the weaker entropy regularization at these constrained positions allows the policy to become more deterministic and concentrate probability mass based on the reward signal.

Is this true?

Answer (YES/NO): NO